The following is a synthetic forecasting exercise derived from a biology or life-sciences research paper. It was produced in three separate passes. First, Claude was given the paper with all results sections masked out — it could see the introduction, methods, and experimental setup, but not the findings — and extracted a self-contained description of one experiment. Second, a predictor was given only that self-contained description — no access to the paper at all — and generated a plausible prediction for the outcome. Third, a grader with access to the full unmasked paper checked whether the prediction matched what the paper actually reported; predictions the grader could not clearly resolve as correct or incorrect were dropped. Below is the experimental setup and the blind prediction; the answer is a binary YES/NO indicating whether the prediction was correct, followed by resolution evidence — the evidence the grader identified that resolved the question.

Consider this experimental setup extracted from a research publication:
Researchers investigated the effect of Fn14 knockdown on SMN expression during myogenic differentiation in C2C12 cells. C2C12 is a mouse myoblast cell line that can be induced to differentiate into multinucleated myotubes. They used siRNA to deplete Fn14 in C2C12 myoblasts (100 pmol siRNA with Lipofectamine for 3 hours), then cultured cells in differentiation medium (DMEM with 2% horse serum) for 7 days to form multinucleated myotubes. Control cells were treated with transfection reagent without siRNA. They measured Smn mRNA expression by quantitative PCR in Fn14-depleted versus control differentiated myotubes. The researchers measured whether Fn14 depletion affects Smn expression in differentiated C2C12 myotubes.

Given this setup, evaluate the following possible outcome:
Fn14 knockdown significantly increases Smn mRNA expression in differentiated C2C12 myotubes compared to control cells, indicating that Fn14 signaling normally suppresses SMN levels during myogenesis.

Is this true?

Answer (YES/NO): YES